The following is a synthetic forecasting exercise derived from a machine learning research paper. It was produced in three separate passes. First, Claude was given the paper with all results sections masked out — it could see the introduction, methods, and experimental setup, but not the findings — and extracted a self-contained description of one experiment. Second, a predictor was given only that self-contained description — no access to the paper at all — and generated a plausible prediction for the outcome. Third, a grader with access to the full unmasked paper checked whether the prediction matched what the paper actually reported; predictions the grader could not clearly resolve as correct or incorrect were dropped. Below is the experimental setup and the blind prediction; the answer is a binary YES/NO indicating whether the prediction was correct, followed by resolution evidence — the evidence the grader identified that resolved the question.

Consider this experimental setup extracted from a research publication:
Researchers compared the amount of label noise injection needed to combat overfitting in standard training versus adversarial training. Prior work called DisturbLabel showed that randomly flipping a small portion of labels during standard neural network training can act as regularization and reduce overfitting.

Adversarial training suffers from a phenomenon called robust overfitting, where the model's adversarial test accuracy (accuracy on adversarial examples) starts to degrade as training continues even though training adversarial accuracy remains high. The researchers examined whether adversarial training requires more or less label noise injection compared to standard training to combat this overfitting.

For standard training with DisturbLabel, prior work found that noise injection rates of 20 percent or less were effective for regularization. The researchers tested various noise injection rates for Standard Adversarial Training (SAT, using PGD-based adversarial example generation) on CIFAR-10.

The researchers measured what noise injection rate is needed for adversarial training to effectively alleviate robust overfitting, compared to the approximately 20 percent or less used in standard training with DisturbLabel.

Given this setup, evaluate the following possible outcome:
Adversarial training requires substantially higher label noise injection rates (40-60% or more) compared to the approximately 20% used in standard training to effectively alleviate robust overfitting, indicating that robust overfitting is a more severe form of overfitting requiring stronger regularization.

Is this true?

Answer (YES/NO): YES